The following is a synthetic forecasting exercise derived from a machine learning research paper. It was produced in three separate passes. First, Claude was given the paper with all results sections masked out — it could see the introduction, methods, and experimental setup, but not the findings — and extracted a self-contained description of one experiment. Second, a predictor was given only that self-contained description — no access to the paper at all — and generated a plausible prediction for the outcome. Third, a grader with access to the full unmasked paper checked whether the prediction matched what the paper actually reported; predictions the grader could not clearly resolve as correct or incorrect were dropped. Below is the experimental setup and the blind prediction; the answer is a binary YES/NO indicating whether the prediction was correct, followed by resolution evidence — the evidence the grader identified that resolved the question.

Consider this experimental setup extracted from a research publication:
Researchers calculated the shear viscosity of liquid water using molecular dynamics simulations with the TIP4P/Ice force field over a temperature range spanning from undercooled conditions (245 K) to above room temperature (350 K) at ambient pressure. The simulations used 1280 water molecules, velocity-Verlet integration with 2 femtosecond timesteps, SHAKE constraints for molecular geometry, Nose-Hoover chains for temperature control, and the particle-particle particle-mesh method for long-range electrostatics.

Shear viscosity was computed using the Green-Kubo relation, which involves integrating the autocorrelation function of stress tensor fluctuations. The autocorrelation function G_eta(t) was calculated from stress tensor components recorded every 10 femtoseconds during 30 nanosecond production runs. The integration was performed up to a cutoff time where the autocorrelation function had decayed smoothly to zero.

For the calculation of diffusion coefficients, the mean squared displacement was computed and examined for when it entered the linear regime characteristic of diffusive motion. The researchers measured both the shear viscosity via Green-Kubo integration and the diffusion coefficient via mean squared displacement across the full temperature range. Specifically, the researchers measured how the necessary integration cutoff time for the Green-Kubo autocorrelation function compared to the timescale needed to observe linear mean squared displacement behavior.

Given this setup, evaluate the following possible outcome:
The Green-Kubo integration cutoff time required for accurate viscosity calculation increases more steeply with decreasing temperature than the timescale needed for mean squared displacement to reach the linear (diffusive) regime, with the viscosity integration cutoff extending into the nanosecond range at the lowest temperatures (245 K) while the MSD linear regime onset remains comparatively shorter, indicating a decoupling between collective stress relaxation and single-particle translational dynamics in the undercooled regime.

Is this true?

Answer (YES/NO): NO